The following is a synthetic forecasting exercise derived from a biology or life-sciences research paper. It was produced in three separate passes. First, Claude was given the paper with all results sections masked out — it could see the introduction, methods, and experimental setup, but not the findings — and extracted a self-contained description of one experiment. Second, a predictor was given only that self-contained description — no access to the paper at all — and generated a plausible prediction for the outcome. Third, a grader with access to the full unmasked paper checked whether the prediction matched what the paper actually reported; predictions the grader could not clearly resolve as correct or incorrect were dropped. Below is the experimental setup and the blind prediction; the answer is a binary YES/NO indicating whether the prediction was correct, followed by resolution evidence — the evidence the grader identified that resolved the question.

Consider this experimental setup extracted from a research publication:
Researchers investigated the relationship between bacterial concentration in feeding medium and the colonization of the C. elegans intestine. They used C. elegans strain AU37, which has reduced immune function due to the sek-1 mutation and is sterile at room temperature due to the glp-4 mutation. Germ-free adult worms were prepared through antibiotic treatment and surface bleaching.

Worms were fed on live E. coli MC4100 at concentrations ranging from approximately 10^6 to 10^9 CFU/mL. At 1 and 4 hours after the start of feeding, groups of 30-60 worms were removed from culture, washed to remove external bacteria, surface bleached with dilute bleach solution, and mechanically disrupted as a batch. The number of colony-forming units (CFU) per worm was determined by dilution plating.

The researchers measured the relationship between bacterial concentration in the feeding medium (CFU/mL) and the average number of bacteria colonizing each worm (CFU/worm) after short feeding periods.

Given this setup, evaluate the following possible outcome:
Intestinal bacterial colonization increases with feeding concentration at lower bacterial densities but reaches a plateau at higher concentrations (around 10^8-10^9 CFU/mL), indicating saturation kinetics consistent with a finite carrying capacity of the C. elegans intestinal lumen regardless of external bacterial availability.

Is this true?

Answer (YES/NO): NO